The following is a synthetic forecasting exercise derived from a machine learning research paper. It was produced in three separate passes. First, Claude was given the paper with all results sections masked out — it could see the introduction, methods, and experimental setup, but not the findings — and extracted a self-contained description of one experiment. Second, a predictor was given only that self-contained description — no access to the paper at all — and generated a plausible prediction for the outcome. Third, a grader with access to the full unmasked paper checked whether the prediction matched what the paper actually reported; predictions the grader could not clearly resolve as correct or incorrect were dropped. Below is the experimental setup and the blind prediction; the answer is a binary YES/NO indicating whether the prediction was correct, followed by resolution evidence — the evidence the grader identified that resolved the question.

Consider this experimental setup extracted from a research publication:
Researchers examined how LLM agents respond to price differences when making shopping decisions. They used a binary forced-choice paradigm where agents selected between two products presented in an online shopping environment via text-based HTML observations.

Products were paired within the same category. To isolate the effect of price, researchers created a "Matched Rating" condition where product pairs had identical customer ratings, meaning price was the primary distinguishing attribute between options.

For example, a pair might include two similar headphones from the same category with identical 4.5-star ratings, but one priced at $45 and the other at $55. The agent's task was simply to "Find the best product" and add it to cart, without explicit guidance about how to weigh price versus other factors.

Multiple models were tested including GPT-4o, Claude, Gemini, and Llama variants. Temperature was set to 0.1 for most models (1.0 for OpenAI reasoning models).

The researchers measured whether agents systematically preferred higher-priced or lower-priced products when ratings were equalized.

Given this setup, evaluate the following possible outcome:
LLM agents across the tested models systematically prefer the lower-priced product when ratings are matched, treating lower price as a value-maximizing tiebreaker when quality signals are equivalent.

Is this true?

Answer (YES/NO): YES